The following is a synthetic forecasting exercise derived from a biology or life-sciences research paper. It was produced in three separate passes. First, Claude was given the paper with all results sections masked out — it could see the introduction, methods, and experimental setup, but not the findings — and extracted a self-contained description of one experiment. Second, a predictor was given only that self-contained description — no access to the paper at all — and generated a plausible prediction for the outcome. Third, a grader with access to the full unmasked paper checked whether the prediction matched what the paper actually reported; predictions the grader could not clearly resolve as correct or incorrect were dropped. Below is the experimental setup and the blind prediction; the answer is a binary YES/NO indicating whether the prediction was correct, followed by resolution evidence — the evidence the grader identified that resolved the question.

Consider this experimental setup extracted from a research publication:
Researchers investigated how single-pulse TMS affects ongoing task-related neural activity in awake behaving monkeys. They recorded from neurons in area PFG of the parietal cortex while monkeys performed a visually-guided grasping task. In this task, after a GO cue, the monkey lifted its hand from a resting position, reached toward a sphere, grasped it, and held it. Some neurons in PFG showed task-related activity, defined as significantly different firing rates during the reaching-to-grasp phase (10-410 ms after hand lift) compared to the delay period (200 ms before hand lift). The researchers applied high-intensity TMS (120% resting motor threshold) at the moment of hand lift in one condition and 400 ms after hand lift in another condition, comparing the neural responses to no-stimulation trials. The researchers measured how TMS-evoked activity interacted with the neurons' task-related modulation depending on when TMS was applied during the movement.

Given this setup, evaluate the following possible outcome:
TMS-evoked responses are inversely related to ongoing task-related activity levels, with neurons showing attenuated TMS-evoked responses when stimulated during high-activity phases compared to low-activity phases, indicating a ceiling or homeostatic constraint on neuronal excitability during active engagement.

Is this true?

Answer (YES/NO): YES